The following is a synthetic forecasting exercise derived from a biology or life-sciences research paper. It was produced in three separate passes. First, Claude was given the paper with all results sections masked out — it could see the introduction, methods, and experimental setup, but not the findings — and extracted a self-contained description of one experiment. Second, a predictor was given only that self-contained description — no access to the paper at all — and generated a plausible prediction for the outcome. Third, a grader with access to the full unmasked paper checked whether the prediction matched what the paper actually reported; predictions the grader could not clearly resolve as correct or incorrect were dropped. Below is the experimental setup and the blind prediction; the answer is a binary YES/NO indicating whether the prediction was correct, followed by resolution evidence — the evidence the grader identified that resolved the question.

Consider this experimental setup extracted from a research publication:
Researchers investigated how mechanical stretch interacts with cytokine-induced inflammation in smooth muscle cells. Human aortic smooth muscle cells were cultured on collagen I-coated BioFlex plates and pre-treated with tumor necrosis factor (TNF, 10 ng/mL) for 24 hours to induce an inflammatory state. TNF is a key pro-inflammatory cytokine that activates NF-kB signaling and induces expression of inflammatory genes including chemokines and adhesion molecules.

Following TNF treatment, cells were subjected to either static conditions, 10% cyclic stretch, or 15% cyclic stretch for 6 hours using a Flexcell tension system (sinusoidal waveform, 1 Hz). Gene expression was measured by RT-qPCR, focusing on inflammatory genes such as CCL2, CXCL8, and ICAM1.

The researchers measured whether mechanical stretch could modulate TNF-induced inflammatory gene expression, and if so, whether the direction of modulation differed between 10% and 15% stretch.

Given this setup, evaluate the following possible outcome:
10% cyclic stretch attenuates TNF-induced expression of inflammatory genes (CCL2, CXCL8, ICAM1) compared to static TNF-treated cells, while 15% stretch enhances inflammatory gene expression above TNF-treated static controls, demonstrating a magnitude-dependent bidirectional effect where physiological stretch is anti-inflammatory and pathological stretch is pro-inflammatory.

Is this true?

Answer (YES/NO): NO